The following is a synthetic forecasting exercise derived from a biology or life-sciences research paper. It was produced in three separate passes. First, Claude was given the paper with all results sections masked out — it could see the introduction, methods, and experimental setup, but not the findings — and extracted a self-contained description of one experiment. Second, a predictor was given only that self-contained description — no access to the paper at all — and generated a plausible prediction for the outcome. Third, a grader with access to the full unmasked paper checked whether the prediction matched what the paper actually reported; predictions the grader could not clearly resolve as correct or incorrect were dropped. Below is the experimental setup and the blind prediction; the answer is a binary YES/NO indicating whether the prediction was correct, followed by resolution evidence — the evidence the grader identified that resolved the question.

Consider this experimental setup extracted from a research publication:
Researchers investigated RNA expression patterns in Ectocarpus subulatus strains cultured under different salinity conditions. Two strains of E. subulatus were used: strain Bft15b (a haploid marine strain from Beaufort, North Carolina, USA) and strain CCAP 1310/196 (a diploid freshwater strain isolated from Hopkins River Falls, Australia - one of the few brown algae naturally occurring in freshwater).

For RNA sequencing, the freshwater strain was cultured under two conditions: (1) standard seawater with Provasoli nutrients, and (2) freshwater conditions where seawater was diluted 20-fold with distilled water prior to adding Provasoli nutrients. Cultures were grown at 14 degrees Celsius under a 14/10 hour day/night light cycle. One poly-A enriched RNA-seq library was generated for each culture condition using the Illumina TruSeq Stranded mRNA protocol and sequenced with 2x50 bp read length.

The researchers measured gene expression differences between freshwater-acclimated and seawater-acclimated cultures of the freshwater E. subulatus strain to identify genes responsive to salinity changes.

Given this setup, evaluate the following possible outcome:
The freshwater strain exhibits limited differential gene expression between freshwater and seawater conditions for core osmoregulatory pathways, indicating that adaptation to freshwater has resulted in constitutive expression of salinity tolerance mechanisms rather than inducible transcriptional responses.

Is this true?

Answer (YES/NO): NO